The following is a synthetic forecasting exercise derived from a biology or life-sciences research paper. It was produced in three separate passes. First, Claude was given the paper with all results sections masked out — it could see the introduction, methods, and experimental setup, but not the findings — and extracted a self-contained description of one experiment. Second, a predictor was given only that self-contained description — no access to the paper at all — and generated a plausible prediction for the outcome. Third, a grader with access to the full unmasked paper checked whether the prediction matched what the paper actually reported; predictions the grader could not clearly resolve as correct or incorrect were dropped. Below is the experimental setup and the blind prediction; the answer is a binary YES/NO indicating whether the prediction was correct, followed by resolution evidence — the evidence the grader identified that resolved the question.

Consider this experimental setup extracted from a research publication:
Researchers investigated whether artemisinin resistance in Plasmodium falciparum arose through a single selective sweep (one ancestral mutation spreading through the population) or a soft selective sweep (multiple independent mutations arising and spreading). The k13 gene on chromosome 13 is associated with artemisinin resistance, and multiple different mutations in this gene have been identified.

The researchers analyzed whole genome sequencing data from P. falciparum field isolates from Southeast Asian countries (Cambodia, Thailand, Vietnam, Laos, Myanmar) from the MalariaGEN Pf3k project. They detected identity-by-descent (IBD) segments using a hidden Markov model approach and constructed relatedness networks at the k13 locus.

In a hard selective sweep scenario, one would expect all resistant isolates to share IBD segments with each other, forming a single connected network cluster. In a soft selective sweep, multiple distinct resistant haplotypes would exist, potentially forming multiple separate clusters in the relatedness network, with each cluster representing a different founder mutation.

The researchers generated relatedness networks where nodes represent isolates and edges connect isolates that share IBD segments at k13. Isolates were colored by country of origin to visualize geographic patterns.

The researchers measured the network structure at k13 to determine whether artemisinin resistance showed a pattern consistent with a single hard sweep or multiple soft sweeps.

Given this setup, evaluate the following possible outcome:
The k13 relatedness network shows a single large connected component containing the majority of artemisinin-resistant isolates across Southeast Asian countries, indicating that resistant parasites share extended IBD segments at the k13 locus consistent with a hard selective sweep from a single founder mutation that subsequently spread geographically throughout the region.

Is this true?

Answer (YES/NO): NO